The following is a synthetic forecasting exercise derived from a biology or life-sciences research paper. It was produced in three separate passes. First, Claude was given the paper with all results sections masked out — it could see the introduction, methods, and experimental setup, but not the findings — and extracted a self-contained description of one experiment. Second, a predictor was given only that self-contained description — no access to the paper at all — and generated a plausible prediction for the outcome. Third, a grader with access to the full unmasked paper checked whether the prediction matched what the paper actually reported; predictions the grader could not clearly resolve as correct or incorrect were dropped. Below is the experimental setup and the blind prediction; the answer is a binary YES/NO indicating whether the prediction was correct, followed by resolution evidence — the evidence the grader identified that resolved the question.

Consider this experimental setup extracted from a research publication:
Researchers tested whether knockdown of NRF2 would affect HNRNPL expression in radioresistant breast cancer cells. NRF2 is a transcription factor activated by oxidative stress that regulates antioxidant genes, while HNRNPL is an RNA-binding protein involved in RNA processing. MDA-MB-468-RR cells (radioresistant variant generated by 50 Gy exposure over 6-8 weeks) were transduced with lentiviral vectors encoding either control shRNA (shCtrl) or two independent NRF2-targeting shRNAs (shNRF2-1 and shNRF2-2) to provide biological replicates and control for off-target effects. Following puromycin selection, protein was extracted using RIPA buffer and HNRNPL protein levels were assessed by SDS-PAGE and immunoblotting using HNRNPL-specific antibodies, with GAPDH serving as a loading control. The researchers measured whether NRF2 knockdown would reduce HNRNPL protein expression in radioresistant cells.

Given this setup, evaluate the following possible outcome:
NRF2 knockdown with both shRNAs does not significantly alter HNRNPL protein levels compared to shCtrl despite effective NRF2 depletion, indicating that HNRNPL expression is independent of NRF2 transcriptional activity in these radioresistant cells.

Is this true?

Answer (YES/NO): NO